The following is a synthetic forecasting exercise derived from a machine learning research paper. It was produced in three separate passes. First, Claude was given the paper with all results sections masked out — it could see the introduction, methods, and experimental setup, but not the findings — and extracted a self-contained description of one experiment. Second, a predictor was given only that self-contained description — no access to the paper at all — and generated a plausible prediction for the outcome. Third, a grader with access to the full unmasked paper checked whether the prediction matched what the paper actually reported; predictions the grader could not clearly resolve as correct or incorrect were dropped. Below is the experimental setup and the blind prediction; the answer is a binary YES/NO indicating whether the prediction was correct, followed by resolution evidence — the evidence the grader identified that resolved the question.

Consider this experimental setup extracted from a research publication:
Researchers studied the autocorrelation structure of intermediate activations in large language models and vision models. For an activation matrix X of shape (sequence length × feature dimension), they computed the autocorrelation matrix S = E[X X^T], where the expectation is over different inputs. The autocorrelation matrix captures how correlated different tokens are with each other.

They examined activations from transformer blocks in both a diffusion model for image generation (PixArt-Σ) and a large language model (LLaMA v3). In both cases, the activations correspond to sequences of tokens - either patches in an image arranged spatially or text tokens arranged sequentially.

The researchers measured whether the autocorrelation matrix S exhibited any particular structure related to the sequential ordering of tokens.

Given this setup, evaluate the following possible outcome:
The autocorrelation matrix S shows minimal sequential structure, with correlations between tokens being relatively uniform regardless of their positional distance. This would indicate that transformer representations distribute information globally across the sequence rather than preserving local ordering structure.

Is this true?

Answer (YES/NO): NO